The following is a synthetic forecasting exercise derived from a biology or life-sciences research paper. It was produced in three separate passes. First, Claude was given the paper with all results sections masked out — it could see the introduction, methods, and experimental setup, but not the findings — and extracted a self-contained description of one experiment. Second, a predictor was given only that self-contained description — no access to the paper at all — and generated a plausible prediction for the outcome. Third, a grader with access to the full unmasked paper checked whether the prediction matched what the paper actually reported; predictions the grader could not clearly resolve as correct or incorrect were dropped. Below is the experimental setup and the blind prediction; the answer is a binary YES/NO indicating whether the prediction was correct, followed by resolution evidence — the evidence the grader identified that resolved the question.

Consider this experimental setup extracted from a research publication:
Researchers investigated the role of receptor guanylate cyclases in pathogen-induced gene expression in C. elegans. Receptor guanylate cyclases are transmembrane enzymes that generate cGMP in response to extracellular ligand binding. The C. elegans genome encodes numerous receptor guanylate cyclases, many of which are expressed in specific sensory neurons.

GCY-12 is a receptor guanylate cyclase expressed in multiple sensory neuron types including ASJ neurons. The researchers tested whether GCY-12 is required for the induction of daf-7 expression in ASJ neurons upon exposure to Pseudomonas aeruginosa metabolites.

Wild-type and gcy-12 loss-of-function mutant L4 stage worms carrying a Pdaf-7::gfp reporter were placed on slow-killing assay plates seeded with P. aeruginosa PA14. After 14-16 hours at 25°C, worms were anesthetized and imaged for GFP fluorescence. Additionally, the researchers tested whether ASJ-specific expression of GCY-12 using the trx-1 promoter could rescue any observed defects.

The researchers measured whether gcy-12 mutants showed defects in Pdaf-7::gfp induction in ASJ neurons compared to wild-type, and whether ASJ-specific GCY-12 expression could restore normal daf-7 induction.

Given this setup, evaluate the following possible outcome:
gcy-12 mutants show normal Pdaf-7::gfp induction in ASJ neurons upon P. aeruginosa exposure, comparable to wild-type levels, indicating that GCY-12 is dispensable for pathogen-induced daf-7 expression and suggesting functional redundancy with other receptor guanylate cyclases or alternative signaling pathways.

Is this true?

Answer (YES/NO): NO